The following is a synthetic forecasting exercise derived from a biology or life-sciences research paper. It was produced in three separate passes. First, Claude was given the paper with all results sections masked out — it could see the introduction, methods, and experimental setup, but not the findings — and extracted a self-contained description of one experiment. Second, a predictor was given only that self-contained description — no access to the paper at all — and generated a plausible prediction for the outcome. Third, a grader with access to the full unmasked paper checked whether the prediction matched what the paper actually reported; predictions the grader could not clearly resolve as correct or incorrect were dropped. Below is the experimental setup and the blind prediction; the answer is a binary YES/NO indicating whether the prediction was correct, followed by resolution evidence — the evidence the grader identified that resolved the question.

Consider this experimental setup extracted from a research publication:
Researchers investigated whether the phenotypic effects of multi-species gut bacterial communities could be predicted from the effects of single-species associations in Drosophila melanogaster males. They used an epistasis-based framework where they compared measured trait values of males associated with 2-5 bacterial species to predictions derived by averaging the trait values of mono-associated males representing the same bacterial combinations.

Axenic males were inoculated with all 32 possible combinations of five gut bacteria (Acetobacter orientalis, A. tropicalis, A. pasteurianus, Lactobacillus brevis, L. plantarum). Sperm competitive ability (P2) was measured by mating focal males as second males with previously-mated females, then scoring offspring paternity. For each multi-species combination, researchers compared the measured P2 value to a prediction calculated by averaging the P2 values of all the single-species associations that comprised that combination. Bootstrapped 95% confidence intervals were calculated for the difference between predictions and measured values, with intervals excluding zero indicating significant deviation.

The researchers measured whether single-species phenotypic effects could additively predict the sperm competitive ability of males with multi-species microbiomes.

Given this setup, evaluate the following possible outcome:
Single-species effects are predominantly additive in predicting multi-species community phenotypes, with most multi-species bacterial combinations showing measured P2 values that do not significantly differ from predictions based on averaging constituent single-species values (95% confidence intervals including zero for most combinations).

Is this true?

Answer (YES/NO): NO